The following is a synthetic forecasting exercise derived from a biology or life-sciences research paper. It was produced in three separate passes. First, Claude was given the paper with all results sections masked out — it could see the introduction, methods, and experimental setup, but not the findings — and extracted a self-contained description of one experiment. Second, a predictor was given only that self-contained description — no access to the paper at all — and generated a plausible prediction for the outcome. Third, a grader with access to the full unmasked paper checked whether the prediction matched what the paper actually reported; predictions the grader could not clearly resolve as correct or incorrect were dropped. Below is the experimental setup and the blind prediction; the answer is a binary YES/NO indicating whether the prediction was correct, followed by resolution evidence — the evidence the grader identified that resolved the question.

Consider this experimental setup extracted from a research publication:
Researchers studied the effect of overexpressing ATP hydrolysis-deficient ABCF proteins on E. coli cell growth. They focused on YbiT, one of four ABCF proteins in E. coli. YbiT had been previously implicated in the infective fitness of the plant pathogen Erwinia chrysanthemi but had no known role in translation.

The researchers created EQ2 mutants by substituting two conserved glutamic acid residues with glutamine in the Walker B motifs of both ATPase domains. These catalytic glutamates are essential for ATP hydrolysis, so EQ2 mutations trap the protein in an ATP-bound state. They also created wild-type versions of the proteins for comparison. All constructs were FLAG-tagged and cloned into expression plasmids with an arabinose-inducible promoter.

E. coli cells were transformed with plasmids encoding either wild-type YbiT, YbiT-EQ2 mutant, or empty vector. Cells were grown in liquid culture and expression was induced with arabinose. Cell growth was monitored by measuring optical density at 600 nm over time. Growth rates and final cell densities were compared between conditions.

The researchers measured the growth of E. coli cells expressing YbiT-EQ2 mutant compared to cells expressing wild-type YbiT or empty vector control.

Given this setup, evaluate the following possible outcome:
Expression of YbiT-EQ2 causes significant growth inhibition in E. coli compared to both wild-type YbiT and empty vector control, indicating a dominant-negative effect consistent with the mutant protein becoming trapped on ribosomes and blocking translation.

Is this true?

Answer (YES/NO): YES